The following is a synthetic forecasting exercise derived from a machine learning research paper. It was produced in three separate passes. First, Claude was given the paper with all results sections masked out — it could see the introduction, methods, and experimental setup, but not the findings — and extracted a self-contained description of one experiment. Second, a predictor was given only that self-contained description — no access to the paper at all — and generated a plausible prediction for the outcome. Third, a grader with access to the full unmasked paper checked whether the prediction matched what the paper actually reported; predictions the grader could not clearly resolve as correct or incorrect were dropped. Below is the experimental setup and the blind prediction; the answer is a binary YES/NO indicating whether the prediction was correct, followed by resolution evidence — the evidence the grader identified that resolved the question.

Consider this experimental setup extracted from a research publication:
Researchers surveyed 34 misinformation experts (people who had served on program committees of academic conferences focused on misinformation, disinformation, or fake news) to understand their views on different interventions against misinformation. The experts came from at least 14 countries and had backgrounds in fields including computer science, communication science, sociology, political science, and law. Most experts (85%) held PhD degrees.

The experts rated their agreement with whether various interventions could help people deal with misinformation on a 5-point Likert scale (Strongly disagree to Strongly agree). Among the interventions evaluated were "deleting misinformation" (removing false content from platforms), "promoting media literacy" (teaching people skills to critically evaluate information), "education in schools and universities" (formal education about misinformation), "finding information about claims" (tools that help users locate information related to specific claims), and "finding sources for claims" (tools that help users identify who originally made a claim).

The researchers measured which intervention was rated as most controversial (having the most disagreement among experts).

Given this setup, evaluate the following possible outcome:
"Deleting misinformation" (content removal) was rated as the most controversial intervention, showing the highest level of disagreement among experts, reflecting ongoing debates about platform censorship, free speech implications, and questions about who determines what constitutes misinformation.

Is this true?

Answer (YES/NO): YES